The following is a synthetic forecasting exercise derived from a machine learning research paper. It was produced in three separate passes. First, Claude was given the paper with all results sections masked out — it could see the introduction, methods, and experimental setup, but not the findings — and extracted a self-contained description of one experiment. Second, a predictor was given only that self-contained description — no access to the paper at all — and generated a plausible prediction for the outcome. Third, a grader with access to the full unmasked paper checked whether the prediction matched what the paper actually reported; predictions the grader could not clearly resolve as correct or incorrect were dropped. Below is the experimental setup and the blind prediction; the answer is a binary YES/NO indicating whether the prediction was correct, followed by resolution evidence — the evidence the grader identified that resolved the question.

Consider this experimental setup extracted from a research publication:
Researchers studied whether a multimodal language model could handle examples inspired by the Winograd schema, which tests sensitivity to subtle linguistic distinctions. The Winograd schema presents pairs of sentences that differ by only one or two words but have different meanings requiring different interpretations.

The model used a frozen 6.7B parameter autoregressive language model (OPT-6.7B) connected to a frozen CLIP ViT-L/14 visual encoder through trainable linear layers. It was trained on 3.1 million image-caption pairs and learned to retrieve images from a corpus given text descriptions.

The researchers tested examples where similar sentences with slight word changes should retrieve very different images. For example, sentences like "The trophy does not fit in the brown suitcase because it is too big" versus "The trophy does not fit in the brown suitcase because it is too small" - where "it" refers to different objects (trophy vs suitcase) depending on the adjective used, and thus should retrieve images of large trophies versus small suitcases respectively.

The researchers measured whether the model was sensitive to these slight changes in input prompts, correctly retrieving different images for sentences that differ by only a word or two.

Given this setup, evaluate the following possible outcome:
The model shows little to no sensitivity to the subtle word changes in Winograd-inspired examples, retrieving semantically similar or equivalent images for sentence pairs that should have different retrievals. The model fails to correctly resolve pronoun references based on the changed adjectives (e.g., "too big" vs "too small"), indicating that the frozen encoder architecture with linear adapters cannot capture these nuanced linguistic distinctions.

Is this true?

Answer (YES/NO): NO